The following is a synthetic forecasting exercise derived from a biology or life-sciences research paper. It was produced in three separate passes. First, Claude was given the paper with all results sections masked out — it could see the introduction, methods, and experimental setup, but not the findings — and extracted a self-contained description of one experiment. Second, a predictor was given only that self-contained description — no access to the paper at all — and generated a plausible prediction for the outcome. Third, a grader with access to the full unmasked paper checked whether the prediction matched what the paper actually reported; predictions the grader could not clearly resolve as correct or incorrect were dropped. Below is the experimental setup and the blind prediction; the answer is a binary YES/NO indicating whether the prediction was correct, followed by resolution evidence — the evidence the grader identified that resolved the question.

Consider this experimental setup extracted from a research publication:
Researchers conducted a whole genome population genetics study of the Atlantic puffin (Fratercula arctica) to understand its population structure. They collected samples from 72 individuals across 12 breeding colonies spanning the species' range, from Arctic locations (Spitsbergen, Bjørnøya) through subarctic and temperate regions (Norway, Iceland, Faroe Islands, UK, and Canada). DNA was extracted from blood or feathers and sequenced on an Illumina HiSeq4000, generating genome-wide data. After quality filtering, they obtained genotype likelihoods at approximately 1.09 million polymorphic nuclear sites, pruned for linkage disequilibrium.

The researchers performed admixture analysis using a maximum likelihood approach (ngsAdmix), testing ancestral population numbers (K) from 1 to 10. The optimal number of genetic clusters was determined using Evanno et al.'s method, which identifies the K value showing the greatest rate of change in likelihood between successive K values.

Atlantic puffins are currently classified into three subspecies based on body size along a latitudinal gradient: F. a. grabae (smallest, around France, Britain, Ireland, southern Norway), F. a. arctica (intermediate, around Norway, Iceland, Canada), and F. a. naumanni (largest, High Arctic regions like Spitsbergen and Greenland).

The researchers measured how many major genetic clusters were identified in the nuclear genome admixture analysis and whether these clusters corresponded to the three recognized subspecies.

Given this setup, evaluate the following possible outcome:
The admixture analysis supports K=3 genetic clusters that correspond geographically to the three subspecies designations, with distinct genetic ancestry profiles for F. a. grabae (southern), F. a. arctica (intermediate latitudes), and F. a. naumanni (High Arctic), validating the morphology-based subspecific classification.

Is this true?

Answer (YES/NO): NO